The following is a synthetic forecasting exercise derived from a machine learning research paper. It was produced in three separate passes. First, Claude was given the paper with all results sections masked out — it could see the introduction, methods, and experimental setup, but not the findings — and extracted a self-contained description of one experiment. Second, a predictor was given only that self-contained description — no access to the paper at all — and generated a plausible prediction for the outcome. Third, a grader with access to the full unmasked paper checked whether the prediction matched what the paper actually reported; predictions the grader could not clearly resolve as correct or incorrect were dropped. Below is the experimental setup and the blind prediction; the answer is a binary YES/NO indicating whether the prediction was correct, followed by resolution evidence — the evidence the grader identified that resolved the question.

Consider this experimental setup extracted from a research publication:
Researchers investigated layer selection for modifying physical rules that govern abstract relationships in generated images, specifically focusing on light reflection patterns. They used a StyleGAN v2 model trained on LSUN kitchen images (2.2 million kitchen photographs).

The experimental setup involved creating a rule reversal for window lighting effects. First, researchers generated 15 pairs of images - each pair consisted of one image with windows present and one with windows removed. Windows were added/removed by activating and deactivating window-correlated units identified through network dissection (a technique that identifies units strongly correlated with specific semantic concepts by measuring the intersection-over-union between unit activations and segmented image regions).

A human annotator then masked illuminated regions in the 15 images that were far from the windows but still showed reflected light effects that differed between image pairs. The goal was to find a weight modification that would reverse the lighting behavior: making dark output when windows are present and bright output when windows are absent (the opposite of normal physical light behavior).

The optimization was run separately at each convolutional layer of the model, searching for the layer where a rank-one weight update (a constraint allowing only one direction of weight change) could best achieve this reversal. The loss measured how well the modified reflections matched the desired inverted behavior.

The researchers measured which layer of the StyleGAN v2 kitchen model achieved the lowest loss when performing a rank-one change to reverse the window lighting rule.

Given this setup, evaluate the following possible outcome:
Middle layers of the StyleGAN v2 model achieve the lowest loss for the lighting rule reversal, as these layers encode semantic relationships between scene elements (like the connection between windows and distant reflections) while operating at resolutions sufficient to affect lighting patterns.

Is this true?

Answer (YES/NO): YES